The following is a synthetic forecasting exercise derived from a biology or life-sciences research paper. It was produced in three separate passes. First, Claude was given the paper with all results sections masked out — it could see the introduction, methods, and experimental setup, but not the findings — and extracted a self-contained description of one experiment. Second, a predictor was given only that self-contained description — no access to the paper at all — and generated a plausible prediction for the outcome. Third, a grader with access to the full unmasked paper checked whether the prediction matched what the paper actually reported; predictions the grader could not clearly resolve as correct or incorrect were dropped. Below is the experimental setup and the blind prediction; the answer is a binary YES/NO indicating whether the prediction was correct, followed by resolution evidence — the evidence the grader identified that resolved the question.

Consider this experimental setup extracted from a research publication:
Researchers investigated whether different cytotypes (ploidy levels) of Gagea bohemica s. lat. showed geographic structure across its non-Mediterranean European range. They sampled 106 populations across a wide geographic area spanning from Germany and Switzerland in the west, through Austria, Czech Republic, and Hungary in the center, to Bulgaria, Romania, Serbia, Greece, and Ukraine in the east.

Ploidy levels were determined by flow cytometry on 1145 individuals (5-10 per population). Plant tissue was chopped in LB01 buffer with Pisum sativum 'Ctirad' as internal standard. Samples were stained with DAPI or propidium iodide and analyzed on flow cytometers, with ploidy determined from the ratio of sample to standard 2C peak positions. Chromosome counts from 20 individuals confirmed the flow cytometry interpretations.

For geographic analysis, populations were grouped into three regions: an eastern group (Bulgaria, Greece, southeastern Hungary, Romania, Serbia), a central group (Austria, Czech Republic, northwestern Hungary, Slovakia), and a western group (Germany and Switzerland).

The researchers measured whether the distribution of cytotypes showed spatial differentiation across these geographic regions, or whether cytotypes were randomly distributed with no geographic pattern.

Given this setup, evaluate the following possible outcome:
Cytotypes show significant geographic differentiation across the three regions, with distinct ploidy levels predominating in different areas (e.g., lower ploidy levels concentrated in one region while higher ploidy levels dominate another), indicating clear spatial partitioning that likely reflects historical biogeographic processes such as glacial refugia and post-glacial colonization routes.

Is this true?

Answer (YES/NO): YES